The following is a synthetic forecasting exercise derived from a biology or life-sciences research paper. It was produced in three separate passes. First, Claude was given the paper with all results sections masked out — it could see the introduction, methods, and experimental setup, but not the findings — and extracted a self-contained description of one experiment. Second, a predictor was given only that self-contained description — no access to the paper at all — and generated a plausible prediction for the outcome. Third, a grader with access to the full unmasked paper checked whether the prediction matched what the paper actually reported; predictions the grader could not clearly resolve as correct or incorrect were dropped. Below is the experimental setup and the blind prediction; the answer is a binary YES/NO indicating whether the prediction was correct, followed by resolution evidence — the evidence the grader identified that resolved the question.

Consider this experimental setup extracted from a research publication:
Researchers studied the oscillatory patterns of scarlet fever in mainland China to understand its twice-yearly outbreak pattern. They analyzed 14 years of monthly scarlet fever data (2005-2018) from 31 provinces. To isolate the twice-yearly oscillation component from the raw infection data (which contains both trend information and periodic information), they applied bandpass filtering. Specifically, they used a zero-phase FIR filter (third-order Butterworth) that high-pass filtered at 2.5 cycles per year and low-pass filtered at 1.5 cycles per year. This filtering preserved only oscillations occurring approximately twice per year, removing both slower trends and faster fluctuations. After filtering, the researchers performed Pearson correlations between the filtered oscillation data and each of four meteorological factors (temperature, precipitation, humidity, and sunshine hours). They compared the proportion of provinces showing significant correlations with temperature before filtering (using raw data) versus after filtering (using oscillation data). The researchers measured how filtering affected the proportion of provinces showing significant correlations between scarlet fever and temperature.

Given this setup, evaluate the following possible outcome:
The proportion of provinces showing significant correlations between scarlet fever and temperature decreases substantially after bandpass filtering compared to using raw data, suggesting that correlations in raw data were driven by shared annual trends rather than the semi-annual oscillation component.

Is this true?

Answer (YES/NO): NO